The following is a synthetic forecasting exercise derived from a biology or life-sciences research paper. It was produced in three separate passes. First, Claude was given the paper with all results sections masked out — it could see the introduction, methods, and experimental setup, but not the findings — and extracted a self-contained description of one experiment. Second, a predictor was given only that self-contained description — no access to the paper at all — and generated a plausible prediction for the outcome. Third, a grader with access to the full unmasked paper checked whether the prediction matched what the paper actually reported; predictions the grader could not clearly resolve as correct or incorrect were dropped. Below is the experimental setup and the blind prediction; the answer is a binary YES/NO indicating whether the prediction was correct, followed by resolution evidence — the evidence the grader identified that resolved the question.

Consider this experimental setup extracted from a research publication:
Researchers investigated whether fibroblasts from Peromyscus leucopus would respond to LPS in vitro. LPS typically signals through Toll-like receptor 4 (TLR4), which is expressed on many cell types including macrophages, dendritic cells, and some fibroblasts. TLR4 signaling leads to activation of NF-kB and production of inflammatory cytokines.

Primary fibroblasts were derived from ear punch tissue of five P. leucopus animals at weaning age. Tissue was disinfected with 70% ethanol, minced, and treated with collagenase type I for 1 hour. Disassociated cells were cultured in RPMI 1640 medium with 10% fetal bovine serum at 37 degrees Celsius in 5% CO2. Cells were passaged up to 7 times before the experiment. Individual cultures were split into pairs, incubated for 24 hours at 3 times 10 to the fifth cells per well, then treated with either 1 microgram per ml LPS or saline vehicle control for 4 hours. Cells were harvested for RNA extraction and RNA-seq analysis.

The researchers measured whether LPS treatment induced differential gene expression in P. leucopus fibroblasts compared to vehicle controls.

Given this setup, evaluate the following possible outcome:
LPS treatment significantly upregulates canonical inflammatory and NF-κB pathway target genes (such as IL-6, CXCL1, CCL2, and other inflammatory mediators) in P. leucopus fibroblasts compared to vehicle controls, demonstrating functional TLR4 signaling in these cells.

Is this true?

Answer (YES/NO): NO